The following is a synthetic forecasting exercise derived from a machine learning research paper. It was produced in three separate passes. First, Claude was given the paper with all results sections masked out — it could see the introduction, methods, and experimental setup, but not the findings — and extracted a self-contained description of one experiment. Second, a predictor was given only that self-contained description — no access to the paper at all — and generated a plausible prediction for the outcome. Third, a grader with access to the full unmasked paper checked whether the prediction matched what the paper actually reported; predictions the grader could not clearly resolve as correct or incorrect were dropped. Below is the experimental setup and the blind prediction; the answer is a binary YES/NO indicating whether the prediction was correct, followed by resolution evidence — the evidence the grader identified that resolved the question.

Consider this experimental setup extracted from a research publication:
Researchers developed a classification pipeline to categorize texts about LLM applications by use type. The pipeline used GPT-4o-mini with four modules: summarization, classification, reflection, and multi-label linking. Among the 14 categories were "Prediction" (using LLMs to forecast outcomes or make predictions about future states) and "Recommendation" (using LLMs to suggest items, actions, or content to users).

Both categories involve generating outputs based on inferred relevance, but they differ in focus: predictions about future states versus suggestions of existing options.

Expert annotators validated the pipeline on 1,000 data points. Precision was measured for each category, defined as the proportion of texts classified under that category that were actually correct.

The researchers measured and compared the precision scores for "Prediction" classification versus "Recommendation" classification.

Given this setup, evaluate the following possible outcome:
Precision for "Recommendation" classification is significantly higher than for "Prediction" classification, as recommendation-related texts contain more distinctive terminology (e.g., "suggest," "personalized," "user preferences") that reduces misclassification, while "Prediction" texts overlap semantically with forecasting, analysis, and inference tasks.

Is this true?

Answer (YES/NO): NO